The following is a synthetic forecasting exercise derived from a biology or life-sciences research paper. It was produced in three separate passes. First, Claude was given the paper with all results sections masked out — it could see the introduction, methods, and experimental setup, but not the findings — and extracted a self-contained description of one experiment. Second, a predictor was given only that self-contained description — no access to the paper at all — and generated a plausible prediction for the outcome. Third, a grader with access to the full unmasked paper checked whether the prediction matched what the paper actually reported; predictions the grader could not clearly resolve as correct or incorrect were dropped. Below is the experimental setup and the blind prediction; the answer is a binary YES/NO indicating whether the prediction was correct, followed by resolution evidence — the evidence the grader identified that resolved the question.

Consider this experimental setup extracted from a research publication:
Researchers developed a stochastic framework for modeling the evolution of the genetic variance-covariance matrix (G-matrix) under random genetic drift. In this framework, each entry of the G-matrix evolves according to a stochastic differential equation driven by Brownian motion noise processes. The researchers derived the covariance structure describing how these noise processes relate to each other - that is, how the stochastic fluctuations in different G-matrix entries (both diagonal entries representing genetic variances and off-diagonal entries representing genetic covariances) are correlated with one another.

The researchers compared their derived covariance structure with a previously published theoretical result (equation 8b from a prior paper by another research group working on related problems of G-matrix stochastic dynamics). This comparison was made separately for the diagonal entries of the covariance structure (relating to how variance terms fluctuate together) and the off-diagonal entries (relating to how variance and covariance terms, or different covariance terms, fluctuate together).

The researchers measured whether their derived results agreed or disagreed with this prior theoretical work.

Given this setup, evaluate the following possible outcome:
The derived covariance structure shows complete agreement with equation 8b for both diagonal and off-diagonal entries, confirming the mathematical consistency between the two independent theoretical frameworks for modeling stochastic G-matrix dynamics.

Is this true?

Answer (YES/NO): NO